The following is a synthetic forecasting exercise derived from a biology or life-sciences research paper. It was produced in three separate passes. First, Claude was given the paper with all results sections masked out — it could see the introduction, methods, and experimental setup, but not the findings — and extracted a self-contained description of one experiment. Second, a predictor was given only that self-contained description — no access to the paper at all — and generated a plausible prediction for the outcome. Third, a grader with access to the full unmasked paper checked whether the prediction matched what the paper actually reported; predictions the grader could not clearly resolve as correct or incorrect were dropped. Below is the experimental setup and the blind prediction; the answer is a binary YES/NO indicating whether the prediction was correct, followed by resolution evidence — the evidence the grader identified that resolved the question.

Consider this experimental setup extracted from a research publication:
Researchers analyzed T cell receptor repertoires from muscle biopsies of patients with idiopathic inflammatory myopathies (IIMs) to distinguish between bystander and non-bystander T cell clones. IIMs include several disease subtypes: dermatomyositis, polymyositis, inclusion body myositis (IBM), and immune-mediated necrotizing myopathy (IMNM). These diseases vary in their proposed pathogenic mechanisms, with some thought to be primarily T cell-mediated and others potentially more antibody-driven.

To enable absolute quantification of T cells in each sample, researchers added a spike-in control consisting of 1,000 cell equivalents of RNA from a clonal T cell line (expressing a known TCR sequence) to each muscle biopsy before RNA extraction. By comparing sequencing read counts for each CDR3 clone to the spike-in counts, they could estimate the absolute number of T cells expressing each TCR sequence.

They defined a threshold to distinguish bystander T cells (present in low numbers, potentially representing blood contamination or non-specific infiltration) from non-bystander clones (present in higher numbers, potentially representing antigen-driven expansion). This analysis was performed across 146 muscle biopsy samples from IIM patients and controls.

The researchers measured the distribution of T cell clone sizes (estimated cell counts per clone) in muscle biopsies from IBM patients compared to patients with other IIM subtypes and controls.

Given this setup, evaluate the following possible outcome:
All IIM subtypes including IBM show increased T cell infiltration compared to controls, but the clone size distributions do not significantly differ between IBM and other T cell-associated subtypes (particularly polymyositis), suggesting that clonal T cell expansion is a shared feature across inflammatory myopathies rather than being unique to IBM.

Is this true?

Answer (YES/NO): NO